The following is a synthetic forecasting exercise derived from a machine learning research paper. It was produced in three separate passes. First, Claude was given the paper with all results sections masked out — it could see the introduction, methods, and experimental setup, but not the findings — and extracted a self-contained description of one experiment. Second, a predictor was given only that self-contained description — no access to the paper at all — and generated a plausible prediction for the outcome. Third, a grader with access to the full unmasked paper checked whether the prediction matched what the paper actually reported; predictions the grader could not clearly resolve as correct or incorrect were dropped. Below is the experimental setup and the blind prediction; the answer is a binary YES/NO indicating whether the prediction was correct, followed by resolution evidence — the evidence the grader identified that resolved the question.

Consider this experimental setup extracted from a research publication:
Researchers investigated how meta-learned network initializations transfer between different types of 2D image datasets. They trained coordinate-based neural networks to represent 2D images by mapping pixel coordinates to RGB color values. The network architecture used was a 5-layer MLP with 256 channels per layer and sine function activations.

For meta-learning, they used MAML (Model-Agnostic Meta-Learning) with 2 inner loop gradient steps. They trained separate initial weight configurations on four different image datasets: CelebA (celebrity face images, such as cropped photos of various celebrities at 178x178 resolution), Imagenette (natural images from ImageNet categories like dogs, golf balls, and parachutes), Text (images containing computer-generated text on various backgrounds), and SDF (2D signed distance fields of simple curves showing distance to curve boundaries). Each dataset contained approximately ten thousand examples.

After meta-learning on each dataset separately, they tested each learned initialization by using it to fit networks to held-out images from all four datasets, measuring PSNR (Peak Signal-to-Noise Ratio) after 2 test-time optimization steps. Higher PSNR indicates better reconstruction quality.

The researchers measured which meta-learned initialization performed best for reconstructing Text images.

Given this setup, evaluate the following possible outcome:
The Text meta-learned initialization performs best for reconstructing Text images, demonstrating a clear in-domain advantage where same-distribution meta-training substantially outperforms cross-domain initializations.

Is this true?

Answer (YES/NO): YES